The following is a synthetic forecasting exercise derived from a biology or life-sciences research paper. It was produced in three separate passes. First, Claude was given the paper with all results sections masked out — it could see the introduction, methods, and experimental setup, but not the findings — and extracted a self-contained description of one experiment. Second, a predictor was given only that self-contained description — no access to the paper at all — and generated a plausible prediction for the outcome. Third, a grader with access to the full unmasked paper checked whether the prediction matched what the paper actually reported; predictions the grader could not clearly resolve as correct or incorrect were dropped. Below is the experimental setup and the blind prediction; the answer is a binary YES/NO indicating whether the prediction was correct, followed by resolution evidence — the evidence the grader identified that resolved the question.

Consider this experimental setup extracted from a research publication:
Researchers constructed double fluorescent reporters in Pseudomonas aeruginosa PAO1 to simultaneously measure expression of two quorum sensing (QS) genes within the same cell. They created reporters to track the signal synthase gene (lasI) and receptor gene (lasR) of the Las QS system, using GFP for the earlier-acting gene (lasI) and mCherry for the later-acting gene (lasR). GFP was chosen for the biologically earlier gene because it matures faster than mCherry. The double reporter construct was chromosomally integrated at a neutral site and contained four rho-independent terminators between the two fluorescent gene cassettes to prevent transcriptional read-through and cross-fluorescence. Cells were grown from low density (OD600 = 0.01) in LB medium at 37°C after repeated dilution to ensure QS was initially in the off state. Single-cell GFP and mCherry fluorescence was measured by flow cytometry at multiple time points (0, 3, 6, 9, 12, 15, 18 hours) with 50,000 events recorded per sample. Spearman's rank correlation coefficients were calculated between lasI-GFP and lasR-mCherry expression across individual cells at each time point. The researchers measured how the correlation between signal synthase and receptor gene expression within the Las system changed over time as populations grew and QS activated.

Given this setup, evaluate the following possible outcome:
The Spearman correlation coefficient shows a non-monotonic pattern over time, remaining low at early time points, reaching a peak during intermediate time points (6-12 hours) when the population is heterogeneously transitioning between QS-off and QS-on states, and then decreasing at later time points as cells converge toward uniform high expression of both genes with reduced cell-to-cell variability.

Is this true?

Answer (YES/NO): NO